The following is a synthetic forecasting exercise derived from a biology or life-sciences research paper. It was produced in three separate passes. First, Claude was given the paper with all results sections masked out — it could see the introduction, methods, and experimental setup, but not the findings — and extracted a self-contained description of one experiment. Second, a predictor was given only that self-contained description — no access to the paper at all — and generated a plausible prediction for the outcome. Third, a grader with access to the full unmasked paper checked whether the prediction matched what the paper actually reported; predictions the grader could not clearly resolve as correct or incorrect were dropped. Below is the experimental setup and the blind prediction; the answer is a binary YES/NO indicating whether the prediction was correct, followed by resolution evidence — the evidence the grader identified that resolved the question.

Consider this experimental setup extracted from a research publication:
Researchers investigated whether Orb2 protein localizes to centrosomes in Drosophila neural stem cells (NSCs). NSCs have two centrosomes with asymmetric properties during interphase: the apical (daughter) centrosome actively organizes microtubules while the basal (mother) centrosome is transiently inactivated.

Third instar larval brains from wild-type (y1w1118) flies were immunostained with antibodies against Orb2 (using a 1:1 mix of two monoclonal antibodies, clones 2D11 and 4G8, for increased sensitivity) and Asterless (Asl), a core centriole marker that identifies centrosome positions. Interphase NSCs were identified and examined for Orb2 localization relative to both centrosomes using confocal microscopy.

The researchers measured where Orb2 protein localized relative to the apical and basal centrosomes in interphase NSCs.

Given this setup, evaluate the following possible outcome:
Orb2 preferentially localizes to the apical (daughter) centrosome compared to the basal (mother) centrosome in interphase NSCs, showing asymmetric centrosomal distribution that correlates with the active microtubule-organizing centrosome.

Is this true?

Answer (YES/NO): YES